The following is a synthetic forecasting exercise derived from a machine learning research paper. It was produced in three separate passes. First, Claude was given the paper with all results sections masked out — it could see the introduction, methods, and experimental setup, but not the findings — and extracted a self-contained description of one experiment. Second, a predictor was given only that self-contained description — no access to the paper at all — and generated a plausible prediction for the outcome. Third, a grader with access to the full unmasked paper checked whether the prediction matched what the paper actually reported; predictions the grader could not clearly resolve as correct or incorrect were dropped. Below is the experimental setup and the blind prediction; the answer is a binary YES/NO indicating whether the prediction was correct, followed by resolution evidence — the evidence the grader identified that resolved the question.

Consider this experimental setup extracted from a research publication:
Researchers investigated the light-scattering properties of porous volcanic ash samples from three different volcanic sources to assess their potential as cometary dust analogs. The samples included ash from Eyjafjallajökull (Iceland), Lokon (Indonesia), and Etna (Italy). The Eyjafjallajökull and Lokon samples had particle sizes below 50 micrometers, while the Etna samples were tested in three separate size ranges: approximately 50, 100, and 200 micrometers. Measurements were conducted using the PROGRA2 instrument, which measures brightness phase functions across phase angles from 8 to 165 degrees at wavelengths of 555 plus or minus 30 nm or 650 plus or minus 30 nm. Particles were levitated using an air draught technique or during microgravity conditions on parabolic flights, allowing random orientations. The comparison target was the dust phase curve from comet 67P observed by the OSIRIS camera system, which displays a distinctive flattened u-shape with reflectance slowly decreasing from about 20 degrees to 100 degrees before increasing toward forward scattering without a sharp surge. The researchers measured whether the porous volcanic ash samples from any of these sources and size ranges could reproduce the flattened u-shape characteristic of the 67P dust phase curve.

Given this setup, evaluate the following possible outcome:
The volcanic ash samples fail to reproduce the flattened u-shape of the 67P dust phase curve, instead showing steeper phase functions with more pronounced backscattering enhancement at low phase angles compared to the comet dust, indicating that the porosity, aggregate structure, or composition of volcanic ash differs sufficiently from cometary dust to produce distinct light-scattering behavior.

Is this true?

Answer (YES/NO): YES